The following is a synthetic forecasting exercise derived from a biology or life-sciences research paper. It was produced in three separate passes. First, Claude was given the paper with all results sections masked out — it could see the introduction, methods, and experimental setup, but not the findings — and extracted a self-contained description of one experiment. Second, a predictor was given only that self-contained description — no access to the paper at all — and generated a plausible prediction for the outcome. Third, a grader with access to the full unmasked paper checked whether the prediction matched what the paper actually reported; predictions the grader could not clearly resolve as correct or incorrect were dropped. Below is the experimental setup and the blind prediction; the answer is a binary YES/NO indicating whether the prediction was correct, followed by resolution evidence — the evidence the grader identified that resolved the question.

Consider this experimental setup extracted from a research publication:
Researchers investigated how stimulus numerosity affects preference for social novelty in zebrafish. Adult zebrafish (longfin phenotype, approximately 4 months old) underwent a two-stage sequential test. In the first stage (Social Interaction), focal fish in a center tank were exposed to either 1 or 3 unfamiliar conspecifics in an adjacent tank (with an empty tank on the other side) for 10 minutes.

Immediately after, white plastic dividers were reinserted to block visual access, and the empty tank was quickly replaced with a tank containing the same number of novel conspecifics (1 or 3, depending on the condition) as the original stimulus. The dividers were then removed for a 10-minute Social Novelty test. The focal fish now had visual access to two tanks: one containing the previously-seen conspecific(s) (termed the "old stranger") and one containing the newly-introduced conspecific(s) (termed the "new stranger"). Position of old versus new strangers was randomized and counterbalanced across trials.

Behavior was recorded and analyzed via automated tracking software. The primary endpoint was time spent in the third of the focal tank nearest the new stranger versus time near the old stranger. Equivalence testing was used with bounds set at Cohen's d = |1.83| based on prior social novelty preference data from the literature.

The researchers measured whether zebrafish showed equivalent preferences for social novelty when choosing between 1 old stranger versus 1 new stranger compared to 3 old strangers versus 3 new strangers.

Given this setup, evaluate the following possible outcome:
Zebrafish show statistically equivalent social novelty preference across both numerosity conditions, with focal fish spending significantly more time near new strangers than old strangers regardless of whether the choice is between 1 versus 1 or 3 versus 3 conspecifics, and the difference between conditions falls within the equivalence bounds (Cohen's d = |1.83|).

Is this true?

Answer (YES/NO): NO